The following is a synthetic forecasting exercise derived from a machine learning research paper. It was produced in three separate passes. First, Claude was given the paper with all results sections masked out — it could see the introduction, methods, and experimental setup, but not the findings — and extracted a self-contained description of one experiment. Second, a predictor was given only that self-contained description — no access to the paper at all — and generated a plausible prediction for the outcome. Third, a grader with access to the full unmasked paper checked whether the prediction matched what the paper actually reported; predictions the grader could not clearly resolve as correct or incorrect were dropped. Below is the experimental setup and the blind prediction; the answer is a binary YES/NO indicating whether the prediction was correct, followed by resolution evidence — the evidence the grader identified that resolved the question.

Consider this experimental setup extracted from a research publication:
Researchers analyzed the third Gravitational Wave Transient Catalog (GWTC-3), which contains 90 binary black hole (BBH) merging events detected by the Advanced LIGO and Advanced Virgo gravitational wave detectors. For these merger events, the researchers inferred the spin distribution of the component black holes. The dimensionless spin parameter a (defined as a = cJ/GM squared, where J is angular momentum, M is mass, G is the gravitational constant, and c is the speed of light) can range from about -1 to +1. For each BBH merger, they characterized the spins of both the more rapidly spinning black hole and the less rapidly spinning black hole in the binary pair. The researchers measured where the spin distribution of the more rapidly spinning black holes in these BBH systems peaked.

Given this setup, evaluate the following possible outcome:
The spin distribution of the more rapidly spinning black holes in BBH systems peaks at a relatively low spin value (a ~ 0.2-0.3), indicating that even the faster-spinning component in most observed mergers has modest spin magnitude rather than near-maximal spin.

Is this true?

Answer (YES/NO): NO